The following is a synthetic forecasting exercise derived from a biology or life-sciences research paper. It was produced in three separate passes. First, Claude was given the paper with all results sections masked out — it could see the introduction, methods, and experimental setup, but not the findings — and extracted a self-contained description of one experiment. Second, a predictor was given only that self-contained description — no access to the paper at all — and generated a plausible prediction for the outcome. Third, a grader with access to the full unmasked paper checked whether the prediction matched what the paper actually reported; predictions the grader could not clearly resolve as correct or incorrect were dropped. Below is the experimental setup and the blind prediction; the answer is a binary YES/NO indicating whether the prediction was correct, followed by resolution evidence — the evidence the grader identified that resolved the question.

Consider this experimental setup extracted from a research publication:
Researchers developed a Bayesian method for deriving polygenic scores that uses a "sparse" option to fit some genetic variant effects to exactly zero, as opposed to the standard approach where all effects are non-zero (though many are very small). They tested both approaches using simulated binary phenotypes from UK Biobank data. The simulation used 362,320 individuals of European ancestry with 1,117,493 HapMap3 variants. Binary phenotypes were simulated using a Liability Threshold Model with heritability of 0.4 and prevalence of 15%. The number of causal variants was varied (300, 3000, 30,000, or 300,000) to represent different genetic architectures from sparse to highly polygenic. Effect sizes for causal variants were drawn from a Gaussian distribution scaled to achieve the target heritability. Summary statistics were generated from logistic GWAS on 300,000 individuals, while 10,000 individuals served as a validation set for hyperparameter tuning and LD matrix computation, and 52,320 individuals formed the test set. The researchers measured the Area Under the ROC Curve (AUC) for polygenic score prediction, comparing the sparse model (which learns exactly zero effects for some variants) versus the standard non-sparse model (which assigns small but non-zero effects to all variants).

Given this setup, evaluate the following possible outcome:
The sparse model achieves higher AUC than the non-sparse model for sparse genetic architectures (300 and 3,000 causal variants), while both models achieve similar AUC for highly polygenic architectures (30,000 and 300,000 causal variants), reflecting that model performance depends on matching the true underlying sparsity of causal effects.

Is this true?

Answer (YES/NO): NO